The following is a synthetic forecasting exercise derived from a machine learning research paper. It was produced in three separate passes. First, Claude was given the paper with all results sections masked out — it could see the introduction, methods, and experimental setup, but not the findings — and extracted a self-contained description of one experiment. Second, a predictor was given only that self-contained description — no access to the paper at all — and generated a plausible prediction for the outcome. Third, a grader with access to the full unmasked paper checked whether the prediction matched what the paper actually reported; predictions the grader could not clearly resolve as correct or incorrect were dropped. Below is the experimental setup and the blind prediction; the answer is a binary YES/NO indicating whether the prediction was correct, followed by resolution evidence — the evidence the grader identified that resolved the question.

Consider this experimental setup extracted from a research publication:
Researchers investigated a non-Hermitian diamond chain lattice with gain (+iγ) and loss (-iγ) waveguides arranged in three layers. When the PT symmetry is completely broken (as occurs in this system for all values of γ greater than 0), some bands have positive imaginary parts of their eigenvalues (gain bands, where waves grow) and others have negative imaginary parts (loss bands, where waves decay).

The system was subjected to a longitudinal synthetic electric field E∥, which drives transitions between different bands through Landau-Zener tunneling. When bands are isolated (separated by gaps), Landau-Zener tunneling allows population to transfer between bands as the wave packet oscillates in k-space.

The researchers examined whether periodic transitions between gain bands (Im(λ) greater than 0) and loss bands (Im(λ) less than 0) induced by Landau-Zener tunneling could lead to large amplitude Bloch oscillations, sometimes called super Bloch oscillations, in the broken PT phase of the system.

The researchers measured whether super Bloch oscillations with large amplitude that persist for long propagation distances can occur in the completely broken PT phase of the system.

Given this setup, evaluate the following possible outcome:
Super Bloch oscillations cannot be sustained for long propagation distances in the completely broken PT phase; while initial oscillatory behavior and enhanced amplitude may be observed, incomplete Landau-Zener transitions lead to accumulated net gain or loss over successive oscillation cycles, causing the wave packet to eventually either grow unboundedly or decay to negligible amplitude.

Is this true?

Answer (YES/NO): NO